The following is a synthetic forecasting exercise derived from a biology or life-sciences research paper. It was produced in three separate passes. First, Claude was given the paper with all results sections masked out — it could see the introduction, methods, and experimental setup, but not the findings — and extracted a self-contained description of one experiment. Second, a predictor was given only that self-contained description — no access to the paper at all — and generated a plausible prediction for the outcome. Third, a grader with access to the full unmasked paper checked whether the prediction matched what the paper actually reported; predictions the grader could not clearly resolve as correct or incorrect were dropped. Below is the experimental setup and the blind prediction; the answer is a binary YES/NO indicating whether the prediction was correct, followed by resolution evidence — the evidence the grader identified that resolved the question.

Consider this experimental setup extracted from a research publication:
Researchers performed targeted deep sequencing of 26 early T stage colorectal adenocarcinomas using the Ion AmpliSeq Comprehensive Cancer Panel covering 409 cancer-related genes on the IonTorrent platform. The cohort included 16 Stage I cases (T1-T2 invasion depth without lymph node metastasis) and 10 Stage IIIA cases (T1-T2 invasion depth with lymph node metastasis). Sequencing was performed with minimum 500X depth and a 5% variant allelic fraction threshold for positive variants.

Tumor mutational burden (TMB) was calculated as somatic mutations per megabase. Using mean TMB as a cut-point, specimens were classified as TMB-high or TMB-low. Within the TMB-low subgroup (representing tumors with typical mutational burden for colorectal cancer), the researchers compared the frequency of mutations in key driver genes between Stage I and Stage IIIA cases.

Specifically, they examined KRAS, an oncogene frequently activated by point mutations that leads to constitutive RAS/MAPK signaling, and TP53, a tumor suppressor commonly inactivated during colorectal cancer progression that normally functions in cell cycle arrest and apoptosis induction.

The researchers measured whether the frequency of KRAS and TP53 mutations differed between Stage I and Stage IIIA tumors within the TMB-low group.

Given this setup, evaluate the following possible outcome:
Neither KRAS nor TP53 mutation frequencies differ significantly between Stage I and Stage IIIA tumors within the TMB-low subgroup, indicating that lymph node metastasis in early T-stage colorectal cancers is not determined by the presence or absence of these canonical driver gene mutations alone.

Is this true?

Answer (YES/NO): YES